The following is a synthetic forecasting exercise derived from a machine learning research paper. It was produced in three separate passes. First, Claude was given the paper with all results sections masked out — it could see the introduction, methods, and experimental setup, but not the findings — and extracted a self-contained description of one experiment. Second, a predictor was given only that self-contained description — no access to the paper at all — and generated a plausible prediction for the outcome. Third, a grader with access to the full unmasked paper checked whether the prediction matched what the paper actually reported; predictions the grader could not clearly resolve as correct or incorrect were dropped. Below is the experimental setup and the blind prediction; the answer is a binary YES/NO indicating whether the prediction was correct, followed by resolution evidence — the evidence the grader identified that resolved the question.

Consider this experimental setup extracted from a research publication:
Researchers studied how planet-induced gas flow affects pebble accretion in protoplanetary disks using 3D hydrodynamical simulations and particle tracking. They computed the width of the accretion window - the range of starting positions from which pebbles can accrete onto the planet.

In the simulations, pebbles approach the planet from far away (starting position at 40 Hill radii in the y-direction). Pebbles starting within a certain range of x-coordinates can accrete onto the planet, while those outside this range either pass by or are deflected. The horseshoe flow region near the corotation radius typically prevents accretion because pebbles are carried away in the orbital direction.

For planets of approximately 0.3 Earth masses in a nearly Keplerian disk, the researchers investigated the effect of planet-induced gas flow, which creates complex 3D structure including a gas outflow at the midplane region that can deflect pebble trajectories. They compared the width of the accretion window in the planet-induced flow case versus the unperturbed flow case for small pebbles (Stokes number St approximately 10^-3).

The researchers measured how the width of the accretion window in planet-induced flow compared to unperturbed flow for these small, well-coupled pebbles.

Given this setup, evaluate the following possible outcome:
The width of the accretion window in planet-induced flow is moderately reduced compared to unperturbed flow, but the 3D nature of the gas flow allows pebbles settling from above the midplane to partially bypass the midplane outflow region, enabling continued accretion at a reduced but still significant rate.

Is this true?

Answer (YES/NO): NO